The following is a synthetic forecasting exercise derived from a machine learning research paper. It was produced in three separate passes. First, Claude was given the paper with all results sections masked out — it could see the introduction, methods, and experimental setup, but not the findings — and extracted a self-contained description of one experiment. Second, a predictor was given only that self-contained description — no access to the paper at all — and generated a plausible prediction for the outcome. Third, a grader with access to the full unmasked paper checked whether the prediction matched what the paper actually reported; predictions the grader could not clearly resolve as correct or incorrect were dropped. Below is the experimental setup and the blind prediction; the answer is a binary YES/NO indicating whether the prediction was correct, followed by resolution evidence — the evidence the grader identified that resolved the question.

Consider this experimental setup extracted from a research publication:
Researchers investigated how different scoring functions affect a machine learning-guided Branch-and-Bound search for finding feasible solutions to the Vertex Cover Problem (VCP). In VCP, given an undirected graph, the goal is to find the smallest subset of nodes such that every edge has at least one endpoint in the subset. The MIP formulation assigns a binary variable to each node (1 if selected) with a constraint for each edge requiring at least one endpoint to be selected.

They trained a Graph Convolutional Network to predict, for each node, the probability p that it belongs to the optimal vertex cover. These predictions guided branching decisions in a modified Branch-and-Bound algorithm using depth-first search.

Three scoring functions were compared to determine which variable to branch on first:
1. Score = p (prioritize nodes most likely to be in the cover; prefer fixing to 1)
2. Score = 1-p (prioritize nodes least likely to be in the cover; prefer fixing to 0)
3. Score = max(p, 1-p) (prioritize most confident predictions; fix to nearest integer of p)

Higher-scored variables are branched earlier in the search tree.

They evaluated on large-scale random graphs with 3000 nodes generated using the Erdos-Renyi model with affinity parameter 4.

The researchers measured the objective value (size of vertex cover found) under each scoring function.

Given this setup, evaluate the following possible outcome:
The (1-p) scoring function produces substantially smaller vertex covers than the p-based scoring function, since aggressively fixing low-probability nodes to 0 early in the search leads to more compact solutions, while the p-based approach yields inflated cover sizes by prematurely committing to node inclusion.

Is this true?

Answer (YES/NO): NO